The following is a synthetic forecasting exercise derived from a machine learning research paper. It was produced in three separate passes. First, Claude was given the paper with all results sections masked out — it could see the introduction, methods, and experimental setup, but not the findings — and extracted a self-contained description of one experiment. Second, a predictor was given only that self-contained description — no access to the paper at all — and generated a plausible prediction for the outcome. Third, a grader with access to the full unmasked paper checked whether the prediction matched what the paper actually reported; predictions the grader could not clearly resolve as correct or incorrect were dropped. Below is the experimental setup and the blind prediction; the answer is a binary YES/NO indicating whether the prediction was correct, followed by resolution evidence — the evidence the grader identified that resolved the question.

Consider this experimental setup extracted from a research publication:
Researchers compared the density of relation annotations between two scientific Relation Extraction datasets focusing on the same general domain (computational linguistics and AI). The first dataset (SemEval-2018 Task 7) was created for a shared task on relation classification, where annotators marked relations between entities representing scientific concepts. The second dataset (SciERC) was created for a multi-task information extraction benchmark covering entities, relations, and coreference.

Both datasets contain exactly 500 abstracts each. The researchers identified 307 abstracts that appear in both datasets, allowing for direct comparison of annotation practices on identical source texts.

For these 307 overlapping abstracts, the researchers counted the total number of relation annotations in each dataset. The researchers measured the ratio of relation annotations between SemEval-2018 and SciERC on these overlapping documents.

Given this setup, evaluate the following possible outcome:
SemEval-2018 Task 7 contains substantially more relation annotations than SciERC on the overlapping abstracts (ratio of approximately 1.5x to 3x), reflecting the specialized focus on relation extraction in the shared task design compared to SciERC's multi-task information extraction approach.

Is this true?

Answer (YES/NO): NO